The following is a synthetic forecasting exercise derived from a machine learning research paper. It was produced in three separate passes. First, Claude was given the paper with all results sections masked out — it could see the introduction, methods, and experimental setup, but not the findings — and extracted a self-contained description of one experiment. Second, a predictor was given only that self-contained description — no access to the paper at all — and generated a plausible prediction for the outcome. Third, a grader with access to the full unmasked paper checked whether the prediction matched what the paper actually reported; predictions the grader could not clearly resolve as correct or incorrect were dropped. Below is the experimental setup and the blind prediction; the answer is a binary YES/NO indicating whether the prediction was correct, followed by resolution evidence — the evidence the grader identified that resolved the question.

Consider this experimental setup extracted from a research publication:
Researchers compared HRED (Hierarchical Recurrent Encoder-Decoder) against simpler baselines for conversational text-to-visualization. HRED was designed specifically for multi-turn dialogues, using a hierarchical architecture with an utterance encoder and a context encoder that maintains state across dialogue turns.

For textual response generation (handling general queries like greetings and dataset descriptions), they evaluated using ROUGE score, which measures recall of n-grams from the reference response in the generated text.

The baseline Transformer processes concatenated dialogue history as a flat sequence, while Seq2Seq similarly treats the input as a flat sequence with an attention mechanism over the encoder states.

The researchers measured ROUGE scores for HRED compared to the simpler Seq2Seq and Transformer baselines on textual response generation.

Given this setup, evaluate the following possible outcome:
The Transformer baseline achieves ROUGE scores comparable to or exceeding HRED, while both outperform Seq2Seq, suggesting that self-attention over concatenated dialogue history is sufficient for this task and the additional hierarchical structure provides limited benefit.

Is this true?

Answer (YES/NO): NO